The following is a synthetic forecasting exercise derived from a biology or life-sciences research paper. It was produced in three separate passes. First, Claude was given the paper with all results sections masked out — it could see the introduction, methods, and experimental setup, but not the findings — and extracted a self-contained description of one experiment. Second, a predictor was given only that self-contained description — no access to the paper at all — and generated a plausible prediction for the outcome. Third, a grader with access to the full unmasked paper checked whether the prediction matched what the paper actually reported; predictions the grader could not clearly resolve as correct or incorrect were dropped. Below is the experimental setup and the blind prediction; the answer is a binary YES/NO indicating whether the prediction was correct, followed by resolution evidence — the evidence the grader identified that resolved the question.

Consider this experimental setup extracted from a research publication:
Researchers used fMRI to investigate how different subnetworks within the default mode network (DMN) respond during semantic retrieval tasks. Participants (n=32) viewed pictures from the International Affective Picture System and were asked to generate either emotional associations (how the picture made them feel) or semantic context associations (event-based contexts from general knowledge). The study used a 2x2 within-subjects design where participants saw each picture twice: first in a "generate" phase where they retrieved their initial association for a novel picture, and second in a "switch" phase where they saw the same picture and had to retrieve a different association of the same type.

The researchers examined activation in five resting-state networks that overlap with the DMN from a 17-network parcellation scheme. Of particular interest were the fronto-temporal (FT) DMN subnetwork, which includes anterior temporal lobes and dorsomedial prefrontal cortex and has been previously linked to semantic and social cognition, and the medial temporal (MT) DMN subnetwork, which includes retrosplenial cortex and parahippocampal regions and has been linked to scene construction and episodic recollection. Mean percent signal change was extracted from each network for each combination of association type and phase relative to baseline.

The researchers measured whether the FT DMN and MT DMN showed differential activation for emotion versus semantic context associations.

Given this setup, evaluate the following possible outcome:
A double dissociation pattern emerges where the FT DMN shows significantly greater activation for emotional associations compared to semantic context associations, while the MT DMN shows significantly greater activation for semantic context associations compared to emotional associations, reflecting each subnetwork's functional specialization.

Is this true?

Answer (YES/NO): YES